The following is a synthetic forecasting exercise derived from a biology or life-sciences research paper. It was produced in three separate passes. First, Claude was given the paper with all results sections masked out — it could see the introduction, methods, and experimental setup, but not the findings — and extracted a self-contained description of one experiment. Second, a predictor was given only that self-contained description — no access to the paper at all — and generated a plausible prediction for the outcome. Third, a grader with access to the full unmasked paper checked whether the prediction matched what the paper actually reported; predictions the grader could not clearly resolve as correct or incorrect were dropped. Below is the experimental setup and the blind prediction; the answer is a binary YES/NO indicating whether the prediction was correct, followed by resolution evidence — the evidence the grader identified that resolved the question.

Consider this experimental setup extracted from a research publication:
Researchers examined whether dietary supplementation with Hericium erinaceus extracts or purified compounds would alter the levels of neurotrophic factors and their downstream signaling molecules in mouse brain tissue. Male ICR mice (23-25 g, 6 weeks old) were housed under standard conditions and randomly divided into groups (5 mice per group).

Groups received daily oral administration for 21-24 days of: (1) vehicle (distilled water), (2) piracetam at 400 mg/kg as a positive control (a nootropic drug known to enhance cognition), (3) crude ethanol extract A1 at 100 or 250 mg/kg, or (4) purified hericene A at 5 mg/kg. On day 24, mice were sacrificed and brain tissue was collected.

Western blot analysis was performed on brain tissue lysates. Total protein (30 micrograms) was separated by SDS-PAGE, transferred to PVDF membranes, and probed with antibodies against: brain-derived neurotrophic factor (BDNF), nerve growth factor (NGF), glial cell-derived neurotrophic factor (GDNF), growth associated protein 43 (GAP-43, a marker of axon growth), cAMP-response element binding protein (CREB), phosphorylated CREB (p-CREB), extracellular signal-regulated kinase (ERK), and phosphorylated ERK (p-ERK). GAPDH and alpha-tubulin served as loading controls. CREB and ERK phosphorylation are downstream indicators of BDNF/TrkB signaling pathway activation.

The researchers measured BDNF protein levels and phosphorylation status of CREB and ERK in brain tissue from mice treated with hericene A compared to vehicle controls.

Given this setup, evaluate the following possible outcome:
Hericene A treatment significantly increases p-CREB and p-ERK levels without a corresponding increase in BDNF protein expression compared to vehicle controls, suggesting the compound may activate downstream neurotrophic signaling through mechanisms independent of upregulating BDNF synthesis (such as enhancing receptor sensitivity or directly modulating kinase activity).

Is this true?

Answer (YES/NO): NO